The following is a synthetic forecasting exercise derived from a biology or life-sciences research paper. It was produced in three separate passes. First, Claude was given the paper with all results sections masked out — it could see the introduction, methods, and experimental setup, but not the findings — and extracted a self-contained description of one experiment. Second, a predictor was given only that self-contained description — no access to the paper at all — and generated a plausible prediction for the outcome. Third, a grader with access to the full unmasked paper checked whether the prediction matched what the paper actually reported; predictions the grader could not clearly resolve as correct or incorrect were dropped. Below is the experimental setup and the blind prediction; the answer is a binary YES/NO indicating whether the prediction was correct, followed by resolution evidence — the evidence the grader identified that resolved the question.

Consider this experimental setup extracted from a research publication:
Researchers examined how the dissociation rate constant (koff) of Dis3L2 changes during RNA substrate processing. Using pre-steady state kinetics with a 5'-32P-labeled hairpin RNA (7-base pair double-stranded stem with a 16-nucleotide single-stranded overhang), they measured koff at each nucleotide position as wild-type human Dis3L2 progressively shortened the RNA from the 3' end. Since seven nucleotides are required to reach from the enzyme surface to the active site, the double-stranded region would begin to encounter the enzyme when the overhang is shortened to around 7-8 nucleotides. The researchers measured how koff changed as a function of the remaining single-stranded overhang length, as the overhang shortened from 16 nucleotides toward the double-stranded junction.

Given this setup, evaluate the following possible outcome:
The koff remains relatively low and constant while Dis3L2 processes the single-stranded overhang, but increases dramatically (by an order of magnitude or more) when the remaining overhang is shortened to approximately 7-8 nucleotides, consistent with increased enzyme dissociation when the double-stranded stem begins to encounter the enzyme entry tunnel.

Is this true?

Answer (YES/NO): NO